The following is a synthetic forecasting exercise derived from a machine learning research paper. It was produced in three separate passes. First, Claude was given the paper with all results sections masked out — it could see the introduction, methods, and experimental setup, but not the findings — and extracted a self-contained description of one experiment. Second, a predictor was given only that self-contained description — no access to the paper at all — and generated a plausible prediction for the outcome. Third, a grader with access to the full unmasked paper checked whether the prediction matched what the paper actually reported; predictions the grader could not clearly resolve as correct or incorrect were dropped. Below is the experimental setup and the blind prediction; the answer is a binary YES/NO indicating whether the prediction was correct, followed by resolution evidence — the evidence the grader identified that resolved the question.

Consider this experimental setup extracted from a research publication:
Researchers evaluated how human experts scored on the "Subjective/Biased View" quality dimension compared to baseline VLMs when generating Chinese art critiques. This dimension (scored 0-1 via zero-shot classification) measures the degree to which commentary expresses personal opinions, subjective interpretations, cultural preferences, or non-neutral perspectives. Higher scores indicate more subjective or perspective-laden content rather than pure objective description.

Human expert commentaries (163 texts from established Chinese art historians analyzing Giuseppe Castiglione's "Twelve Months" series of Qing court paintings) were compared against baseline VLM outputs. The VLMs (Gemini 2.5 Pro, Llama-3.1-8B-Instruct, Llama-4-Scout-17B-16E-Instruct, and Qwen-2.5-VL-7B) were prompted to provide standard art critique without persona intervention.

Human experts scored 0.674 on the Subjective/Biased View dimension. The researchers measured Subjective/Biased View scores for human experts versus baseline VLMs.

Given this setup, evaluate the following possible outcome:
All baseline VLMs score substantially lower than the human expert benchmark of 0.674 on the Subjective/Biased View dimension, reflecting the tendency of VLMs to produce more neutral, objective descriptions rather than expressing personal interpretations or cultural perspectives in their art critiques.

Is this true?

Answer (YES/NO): YES